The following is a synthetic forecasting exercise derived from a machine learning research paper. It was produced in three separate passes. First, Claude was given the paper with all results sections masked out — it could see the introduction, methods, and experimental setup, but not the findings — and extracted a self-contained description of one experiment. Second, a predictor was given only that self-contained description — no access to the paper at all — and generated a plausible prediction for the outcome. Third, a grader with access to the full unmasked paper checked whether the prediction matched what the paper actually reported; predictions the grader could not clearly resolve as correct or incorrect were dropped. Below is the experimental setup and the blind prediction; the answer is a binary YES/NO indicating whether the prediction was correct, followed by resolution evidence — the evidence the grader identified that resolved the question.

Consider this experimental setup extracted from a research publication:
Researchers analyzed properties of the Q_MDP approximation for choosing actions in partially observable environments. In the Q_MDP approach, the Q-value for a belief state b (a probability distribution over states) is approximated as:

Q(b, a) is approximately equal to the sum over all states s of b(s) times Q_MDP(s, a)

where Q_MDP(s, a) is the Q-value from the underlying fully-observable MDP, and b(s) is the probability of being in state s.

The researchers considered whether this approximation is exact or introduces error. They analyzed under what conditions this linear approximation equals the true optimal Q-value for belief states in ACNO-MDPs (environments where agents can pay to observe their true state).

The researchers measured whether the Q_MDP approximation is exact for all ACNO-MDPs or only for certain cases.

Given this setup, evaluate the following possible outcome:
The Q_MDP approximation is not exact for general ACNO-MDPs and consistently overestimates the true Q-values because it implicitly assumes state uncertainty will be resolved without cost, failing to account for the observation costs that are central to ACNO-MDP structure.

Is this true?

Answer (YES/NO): NO